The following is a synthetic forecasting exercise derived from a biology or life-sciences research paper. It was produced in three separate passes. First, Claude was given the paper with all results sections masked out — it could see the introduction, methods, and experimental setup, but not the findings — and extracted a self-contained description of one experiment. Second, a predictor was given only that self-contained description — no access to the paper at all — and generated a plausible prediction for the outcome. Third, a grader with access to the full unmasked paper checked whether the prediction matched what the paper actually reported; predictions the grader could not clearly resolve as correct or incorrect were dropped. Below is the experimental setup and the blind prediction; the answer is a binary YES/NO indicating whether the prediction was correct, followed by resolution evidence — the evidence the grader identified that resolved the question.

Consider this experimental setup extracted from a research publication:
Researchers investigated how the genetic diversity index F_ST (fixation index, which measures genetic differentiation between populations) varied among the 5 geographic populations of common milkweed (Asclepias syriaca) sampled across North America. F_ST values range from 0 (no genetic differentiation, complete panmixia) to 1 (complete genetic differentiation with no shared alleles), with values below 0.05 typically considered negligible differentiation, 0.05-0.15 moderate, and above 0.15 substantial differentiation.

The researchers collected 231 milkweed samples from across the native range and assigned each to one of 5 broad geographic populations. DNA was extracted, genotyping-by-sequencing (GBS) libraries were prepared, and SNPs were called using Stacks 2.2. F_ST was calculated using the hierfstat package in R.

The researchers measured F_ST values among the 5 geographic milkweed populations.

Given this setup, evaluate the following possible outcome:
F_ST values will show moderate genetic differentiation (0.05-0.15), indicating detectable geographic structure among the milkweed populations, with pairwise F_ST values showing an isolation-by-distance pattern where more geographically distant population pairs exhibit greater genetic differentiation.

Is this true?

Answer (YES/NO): NO